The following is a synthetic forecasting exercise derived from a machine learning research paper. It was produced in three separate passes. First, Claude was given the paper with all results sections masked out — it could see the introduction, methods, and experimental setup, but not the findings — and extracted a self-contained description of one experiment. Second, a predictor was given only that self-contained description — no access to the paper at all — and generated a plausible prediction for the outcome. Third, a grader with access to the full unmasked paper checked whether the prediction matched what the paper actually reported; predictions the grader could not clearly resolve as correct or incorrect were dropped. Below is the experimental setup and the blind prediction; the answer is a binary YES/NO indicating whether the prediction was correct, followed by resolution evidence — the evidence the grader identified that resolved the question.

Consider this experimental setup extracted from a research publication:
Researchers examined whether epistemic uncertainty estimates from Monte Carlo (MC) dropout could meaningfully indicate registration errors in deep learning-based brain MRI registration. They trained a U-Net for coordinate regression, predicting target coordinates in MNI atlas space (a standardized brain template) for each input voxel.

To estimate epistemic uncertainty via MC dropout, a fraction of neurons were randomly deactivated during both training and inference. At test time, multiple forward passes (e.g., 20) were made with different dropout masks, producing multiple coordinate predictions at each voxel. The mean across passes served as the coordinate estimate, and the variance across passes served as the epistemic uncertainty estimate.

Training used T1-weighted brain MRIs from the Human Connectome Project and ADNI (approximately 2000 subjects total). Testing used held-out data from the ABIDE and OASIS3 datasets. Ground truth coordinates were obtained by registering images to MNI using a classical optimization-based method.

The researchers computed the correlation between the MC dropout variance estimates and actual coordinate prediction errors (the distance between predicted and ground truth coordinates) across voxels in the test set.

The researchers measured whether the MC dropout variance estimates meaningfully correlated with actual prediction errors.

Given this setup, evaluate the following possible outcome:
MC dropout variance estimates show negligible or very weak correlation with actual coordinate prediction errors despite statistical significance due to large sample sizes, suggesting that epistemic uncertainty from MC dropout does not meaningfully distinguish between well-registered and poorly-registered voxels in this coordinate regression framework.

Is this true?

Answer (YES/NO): YES